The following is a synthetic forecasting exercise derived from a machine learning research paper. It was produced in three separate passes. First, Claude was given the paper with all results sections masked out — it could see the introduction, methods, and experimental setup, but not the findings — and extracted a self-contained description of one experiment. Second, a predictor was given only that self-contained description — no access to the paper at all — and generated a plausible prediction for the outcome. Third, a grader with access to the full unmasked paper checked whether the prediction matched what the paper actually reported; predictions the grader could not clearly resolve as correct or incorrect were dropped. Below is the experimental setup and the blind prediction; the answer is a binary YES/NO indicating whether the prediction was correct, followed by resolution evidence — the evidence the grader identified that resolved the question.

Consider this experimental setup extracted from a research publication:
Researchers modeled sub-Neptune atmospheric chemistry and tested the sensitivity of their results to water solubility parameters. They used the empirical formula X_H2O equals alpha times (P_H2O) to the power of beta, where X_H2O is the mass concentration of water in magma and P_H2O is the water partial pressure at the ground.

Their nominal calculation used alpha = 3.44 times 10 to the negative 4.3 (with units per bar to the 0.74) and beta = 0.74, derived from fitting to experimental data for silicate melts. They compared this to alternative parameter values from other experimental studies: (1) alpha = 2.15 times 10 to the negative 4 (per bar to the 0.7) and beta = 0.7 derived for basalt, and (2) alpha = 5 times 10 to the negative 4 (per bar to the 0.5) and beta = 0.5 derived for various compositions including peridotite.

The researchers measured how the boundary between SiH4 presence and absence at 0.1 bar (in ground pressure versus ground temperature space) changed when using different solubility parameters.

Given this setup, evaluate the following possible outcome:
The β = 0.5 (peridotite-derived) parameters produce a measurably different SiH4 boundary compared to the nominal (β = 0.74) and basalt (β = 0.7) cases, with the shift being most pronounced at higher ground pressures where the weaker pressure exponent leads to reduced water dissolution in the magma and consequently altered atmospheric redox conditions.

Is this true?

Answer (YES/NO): NO